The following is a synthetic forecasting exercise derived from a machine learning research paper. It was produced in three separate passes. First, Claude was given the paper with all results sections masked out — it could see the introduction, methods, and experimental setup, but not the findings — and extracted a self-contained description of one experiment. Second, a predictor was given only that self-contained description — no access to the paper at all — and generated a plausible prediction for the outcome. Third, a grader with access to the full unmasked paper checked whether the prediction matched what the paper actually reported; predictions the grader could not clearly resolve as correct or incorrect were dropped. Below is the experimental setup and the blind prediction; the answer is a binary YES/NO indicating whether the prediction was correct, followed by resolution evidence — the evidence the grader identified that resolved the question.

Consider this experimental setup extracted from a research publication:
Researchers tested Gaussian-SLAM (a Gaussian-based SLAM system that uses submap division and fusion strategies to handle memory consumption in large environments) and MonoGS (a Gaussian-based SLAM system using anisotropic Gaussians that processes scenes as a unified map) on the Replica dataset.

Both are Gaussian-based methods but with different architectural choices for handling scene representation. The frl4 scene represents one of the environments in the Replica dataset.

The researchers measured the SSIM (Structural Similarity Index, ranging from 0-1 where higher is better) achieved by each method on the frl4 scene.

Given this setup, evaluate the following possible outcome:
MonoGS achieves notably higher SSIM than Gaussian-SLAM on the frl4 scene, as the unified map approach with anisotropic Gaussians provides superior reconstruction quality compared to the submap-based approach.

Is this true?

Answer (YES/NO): NO